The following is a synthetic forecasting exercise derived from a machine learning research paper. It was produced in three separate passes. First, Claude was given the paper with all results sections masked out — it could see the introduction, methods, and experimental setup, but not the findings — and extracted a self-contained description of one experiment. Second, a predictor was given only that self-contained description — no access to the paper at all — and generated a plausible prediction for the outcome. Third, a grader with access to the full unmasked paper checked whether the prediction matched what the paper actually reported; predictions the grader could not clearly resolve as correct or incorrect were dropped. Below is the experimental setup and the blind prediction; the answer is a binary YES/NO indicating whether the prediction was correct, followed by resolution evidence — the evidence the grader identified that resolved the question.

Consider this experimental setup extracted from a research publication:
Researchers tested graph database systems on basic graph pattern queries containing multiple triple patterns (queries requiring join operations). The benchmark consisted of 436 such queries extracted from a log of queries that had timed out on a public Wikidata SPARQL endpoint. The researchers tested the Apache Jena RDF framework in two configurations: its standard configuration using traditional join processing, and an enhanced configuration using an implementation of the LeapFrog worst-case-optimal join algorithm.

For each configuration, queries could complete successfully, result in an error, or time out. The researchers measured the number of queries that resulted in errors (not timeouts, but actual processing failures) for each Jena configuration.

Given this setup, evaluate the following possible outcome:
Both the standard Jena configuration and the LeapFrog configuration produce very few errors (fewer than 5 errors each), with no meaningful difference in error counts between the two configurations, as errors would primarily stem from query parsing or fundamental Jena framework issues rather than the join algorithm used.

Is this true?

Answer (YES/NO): NO